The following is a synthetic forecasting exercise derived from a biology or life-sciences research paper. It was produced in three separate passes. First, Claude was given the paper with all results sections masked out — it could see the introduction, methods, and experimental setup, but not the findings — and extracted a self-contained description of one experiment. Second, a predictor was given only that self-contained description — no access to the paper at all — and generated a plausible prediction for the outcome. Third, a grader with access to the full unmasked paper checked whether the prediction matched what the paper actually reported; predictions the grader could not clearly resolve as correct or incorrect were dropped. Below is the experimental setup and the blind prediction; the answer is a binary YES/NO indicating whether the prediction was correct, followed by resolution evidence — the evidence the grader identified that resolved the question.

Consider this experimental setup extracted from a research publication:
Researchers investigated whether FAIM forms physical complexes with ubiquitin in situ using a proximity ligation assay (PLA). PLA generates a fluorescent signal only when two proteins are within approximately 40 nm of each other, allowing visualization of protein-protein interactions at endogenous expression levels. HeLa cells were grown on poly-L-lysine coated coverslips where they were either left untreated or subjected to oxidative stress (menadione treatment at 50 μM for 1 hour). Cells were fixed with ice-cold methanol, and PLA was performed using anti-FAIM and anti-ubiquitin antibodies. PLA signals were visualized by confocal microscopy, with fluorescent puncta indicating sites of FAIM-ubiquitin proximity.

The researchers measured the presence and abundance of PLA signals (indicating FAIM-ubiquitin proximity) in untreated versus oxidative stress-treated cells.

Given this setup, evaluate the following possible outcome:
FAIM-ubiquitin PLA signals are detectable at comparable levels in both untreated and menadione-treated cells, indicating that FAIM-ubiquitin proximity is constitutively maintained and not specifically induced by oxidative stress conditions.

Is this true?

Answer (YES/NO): NO